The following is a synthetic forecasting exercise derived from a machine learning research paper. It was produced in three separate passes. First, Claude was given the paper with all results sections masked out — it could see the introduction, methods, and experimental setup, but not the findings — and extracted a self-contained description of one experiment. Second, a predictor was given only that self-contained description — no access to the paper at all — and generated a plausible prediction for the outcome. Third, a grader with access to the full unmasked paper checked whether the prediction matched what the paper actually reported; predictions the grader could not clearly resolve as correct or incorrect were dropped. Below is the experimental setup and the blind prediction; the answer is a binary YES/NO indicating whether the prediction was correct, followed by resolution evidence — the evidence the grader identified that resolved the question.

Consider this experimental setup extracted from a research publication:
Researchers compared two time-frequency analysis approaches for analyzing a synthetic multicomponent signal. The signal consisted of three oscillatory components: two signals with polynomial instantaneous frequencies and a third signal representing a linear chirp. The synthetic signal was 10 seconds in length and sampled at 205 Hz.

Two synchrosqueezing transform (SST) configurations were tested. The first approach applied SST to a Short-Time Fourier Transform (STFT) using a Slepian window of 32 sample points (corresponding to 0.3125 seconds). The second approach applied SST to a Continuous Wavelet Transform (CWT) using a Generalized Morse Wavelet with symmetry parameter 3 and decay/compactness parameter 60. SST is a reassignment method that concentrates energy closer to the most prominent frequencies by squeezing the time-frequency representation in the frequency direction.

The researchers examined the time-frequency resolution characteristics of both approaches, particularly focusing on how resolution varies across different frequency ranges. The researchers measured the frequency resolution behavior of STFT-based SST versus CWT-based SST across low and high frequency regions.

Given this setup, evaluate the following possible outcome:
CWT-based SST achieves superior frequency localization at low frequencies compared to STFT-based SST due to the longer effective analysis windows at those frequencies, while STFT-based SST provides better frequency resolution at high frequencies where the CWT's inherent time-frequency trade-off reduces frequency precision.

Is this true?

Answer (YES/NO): NO